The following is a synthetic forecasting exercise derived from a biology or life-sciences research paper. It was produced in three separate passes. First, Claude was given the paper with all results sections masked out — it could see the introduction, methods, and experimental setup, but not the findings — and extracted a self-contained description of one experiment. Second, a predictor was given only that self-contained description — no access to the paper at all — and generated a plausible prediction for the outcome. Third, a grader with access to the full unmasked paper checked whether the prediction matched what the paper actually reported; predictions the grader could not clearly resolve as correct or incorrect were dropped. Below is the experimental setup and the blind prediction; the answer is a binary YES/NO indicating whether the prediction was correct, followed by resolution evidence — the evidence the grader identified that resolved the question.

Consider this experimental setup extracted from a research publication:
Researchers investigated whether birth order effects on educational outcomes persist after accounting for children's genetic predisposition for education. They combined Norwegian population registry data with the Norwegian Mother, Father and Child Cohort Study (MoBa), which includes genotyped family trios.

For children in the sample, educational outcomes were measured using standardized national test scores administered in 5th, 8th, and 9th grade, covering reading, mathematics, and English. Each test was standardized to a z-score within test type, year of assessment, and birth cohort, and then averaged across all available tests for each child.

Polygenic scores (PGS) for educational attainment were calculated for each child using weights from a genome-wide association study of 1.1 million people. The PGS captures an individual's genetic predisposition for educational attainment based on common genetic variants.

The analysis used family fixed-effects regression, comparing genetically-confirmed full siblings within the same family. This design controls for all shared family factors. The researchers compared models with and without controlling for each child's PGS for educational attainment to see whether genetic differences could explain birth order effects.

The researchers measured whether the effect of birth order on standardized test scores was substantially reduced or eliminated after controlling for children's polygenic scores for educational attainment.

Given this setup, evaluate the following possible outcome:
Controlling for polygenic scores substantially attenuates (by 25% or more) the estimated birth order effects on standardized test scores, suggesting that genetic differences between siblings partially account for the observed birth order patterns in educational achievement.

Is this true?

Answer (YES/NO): NO